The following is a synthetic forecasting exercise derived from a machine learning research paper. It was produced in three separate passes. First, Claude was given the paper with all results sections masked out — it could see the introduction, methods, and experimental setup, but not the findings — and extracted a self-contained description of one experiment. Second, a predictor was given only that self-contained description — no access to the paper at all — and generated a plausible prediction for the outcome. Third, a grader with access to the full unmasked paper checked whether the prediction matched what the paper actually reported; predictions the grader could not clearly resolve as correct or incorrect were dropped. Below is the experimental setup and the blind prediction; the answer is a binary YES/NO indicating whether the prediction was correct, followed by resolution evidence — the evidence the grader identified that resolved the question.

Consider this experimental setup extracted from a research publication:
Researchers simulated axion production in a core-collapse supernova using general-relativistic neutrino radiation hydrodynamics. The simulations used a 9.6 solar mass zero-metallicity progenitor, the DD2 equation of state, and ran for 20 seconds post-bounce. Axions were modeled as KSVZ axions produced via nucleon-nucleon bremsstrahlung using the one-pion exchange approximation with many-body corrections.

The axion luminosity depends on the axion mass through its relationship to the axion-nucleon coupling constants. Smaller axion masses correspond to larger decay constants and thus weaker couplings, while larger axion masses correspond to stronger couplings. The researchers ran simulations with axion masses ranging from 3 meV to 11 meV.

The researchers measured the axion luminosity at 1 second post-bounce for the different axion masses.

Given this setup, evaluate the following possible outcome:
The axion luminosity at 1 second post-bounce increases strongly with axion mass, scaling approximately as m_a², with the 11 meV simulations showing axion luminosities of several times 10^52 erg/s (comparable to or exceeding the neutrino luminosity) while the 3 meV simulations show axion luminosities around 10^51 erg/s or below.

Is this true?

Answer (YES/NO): NO